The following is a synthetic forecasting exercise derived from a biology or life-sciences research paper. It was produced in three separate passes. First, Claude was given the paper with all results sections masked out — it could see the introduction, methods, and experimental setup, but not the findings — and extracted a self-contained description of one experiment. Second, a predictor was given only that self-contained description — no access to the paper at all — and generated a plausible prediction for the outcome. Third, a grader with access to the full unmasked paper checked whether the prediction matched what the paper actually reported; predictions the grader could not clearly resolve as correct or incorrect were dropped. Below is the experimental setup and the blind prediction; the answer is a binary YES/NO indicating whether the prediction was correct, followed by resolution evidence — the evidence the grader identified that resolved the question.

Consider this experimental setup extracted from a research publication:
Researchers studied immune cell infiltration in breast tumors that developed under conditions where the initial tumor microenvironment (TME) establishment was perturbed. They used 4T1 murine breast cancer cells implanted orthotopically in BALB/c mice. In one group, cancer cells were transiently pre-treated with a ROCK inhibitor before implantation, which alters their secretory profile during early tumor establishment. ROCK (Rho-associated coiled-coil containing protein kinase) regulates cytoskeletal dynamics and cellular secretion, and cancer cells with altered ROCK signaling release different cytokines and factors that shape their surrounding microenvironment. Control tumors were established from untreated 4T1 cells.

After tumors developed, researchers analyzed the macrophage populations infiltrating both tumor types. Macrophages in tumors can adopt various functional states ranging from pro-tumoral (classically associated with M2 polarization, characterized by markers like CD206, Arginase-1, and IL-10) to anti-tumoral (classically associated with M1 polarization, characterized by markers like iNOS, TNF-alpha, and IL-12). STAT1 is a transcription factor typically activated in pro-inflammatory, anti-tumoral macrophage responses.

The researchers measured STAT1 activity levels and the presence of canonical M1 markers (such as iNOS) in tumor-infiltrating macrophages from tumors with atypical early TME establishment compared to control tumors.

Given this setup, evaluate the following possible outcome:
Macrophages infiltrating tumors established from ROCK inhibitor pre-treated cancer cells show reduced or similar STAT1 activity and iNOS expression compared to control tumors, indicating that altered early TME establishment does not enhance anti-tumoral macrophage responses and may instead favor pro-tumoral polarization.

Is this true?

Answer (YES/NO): NO